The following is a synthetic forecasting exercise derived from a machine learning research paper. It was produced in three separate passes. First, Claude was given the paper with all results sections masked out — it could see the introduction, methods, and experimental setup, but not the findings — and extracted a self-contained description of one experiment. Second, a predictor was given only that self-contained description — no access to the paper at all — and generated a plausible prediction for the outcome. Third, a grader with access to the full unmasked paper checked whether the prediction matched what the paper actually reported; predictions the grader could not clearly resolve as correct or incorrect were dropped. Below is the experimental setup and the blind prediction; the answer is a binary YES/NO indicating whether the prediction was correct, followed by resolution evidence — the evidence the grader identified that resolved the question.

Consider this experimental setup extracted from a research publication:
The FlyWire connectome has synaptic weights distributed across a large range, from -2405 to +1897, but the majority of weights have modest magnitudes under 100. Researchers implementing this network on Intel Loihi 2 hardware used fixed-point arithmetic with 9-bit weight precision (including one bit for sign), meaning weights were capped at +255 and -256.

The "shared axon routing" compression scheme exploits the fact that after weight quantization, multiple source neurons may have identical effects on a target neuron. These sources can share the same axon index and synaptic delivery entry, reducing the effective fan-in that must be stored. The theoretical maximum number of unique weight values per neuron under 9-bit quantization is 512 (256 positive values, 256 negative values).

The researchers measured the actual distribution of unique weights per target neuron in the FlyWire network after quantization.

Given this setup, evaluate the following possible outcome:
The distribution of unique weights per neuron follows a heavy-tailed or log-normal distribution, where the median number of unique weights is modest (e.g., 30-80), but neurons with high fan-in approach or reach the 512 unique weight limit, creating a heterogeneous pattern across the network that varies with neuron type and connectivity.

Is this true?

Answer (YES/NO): NO